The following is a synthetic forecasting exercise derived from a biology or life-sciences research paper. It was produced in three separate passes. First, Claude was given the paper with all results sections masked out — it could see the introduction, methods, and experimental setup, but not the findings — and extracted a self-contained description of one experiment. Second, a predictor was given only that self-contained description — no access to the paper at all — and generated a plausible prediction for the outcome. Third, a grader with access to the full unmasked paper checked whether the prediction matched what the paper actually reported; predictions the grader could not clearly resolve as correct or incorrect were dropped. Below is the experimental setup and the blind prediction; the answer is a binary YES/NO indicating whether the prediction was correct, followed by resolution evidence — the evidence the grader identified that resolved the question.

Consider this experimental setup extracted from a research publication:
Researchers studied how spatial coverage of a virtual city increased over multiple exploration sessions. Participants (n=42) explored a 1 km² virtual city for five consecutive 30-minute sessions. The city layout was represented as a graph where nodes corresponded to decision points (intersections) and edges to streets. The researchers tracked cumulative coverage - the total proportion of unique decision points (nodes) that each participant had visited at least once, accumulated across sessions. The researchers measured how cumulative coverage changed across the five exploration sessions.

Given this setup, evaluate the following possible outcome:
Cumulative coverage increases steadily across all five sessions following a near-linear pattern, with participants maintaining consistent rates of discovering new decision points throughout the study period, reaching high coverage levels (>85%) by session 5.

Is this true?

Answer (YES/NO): NO